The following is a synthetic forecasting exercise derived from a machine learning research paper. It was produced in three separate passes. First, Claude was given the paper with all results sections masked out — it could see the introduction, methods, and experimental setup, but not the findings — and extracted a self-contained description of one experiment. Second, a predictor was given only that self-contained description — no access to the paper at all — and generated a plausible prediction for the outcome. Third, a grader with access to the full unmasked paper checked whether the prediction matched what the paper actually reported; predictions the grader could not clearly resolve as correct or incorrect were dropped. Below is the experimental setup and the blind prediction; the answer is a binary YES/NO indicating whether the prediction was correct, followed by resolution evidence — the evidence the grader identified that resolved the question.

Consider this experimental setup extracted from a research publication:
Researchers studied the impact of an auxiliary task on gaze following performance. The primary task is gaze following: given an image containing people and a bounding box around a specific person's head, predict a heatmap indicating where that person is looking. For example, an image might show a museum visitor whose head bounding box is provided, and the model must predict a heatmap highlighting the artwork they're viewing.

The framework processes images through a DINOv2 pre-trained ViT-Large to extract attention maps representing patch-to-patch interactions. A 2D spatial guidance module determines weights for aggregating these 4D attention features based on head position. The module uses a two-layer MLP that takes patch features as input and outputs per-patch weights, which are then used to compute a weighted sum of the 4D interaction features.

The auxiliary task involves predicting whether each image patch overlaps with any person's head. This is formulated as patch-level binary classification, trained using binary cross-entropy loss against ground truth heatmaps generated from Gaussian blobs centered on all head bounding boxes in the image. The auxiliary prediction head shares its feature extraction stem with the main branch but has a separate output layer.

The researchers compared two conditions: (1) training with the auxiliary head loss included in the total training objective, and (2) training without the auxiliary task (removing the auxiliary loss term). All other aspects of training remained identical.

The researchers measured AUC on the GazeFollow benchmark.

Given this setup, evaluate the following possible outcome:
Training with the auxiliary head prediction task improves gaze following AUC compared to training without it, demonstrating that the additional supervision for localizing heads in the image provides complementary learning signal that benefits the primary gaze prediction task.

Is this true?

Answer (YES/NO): YES